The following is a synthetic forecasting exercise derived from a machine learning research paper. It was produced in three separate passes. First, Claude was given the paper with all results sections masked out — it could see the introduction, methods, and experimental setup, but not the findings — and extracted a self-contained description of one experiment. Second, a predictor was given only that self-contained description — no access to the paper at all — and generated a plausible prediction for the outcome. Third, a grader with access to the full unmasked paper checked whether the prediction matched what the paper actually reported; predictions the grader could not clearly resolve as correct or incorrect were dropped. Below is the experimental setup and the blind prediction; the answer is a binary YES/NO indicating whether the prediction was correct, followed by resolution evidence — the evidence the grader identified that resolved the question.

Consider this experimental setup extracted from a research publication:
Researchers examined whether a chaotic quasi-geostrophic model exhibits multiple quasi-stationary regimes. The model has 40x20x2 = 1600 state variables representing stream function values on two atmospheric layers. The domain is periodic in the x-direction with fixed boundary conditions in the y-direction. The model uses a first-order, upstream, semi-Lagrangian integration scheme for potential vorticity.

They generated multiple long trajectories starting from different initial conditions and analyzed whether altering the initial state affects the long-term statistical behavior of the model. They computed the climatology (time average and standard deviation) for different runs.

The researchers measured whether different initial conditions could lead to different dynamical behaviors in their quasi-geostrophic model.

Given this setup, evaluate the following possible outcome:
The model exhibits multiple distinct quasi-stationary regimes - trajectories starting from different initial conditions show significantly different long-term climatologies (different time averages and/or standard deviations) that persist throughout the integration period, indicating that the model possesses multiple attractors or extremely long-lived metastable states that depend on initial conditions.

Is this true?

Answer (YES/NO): YES